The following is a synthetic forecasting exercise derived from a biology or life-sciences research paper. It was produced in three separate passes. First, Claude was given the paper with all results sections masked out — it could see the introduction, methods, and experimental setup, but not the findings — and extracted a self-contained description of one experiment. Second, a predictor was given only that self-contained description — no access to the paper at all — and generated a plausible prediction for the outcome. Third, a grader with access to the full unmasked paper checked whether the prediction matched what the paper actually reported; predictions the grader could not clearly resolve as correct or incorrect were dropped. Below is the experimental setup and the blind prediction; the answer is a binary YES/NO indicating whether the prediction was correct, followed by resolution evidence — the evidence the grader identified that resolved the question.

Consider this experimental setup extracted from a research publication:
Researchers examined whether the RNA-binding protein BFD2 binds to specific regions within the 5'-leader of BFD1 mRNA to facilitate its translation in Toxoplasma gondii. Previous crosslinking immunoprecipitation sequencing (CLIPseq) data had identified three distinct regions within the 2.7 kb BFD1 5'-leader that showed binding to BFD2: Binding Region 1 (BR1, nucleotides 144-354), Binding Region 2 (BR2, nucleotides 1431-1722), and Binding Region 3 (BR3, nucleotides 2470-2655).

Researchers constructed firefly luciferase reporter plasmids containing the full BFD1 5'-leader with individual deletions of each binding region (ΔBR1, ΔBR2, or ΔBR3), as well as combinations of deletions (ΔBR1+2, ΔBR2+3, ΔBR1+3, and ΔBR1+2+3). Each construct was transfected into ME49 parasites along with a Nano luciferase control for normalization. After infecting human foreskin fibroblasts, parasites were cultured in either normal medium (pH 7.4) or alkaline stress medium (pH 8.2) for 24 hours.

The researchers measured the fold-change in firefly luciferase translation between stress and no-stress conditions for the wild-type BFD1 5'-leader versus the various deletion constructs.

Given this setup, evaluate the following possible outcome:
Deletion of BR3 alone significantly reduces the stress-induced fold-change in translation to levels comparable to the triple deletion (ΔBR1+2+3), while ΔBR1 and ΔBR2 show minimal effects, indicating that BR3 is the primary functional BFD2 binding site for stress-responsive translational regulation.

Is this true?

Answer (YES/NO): NO